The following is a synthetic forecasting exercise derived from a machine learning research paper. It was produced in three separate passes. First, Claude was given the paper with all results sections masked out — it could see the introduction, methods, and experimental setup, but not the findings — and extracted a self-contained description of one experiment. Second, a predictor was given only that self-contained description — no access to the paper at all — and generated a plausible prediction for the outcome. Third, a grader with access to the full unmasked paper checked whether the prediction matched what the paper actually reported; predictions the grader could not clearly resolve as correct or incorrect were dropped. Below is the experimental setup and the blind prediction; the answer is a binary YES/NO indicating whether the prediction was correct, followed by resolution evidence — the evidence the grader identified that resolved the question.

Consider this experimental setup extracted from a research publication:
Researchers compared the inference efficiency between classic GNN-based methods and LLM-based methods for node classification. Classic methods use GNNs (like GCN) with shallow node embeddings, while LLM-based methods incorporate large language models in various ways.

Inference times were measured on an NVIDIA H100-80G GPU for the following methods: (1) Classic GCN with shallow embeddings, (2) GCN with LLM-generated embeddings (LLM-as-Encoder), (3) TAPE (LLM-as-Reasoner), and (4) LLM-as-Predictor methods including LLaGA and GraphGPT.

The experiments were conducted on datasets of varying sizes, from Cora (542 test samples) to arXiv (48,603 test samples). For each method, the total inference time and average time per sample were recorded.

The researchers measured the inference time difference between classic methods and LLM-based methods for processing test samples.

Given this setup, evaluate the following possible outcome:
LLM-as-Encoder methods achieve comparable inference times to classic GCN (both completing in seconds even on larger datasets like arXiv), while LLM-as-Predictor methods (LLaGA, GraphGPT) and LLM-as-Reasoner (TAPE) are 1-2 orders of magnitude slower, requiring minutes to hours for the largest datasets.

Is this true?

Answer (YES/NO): NO